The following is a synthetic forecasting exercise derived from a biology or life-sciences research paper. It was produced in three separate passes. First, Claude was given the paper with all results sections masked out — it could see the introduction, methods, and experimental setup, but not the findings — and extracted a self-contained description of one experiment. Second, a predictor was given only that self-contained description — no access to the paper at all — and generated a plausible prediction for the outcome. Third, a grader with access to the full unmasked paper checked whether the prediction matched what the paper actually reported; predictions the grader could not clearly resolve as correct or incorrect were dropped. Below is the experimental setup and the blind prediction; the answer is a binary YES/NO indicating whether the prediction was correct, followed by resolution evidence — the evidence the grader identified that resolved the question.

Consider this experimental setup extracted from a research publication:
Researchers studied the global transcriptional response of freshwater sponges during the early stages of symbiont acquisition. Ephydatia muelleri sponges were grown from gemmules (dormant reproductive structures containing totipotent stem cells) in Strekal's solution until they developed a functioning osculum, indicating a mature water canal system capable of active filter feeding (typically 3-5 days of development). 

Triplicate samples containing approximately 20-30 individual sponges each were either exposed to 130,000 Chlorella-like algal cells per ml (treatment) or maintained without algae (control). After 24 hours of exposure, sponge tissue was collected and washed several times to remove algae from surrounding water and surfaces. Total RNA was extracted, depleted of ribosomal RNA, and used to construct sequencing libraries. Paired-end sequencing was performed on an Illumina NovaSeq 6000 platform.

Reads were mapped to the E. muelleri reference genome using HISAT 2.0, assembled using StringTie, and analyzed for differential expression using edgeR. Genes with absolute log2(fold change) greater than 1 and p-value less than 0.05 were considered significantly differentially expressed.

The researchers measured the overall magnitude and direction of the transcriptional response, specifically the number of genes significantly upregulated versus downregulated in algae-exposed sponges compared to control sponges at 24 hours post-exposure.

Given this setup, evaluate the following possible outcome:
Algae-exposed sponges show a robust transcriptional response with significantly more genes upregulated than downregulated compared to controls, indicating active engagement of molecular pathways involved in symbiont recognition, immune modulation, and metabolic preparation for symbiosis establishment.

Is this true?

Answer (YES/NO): NO